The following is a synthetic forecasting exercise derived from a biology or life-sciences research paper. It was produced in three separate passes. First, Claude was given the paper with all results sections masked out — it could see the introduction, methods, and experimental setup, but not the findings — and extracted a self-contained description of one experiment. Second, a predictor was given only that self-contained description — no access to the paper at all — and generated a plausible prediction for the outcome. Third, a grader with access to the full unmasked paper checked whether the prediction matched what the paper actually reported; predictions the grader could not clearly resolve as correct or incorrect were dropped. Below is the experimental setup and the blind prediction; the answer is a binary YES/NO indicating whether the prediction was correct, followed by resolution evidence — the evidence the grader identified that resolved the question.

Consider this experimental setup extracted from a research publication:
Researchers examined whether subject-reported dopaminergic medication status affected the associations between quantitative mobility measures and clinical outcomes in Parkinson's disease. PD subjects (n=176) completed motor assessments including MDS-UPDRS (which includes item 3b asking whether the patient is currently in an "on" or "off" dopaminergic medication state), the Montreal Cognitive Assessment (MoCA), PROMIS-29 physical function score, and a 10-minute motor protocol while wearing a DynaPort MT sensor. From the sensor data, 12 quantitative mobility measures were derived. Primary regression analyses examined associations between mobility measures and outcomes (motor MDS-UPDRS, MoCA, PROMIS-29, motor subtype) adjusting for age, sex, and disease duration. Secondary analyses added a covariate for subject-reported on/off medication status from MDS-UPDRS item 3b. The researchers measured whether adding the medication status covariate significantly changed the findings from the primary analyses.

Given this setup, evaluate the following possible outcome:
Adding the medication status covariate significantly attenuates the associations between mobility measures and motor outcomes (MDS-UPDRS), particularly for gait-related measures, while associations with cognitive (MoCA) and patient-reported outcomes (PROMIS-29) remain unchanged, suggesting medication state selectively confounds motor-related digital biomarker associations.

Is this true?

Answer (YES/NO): NO